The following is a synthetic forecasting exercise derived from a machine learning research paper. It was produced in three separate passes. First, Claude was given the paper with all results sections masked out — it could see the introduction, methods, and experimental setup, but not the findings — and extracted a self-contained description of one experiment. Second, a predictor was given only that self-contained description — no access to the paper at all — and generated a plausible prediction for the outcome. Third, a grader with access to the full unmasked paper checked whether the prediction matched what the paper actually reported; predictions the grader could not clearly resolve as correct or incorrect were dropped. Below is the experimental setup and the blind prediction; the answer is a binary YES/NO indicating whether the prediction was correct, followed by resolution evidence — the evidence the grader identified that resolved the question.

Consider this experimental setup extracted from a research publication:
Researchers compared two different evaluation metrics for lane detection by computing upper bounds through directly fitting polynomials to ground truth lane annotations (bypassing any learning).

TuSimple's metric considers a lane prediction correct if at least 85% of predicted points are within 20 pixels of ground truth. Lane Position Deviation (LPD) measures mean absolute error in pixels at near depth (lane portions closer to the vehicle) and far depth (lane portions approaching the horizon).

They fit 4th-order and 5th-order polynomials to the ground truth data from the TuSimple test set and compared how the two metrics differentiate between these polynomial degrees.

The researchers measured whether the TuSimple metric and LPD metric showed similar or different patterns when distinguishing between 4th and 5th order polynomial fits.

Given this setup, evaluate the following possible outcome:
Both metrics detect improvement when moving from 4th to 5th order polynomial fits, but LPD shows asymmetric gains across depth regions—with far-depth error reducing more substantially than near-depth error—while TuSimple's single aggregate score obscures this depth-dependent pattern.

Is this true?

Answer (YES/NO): NO